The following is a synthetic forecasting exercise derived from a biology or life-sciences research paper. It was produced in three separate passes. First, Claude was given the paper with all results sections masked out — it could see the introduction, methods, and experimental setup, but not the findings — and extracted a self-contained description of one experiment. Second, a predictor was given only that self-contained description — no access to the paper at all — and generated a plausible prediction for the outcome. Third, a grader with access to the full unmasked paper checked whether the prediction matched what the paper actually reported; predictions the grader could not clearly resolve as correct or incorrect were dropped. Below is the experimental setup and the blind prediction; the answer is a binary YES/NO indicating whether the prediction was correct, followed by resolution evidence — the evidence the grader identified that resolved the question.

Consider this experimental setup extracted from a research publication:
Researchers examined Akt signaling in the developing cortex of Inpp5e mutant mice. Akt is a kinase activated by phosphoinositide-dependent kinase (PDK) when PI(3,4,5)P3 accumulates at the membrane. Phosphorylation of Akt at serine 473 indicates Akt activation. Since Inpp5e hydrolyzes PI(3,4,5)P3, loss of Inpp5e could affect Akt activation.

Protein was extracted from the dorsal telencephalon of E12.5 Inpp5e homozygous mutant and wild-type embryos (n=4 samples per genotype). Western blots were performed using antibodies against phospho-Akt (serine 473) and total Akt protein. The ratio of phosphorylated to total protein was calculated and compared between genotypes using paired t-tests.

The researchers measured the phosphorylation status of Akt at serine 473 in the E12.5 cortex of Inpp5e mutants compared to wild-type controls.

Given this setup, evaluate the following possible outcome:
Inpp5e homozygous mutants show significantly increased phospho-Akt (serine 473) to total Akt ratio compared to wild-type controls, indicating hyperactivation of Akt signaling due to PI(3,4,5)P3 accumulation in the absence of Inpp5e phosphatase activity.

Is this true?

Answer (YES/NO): YES